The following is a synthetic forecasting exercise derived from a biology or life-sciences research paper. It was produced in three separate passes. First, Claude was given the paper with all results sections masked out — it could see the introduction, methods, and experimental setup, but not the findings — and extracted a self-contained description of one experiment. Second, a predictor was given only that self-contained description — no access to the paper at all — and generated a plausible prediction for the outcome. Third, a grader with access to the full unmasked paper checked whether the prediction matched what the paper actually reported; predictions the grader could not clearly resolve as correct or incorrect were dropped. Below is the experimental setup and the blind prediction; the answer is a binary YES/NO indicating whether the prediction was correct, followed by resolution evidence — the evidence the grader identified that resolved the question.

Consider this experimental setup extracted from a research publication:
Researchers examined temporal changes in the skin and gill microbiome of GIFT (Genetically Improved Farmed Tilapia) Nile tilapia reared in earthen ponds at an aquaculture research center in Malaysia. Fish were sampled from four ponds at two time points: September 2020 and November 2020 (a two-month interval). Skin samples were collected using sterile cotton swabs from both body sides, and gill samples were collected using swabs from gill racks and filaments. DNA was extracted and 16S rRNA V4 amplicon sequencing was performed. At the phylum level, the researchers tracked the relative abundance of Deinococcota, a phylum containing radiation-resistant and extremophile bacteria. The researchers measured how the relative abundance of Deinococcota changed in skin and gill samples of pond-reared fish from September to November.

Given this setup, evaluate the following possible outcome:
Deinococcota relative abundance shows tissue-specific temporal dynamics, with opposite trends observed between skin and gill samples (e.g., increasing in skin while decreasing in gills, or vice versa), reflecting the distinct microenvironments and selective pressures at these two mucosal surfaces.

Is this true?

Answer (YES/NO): NO